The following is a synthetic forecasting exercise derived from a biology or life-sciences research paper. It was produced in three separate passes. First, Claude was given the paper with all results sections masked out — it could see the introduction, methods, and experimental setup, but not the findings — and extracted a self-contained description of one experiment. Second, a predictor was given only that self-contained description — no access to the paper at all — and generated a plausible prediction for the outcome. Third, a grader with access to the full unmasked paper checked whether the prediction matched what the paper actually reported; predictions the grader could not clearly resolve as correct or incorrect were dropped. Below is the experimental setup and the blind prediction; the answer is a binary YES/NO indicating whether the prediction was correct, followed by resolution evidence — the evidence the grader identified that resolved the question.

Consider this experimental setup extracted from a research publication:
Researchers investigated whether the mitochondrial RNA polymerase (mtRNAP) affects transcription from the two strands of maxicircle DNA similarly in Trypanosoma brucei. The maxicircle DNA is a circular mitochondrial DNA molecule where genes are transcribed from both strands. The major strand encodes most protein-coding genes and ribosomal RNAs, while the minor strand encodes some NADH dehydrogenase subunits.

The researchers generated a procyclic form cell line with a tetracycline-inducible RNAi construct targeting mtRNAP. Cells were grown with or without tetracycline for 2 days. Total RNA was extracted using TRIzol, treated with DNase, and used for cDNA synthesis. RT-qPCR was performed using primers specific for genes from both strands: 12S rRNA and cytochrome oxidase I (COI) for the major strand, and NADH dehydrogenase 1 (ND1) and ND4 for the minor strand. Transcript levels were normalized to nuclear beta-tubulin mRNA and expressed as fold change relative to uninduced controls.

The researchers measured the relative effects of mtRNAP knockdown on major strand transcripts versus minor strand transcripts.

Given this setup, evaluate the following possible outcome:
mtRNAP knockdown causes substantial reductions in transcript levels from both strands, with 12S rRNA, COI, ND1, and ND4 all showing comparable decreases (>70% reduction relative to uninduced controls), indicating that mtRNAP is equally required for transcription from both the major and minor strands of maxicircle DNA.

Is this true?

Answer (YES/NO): NO